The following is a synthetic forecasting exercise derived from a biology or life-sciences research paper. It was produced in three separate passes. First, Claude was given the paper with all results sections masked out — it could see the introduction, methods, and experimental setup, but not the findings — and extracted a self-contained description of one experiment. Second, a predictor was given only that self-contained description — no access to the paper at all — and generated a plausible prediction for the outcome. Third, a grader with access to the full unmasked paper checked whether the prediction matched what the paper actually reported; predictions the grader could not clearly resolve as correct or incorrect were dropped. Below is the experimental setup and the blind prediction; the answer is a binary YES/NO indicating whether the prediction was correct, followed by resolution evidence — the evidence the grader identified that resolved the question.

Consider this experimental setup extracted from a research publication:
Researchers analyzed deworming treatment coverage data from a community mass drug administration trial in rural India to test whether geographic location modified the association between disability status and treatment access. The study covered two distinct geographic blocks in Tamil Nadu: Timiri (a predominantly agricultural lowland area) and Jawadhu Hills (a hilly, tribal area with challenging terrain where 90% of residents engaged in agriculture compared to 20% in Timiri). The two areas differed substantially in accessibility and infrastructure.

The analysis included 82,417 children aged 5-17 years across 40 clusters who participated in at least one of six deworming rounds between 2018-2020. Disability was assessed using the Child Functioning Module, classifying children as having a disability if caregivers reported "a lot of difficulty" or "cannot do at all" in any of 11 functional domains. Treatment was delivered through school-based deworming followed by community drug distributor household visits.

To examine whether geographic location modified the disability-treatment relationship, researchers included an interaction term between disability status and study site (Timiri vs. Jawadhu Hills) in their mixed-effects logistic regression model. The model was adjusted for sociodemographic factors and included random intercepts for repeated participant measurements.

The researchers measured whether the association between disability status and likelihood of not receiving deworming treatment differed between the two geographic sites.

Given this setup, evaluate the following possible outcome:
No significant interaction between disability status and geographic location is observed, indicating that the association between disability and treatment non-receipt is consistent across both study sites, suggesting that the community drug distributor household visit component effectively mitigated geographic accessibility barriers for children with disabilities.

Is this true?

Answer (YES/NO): NO